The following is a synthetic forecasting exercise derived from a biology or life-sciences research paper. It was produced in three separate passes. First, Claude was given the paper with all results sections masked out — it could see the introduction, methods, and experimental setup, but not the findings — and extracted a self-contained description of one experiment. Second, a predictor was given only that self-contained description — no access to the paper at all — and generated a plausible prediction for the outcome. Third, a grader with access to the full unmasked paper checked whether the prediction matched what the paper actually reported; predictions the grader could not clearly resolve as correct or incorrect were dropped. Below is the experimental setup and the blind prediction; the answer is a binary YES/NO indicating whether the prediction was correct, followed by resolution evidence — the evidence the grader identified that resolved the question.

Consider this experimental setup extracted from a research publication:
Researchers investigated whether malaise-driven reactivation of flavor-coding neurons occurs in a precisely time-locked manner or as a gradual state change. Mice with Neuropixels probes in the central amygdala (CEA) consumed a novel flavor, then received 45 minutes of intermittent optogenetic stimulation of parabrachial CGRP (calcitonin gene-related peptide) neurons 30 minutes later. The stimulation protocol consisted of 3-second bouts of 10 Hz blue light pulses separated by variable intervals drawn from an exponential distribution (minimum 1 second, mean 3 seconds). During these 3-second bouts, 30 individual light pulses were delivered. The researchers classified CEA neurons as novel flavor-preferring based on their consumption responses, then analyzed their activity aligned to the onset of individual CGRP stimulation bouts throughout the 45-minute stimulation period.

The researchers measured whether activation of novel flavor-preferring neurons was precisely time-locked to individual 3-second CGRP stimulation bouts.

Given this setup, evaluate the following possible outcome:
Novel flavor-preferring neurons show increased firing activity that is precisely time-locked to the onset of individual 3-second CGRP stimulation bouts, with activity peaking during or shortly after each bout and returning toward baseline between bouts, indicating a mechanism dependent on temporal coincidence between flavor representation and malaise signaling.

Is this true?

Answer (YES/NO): YES